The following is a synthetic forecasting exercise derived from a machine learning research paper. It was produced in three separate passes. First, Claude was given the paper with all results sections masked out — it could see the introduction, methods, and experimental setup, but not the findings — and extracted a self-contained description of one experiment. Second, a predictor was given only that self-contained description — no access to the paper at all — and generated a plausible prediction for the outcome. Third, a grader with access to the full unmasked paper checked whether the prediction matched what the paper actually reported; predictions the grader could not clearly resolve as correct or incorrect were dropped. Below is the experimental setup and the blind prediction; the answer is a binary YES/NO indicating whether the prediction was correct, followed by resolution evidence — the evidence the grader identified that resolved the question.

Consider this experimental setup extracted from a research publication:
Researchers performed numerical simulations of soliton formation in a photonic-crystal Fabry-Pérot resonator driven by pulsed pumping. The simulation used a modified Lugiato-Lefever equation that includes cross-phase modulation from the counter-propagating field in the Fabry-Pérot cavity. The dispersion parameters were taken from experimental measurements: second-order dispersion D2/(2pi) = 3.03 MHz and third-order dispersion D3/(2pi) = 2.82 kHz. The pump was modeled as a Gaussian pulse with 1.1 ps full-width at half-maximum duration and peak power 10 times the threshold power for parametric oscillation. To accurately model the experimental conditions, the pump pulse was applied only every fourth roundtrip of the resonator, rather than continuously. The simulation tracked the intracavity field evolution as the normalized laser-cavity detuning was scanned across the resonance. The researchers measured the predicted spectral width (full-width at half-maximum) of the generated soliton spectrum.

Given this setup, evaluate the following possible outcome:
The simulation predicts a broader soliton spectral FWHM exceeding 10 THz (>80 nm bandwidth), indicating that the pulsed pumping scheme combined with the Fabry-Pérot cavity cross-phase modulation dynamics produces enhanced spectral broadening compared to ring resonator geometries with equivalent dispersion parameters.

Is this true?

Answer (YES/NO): NO